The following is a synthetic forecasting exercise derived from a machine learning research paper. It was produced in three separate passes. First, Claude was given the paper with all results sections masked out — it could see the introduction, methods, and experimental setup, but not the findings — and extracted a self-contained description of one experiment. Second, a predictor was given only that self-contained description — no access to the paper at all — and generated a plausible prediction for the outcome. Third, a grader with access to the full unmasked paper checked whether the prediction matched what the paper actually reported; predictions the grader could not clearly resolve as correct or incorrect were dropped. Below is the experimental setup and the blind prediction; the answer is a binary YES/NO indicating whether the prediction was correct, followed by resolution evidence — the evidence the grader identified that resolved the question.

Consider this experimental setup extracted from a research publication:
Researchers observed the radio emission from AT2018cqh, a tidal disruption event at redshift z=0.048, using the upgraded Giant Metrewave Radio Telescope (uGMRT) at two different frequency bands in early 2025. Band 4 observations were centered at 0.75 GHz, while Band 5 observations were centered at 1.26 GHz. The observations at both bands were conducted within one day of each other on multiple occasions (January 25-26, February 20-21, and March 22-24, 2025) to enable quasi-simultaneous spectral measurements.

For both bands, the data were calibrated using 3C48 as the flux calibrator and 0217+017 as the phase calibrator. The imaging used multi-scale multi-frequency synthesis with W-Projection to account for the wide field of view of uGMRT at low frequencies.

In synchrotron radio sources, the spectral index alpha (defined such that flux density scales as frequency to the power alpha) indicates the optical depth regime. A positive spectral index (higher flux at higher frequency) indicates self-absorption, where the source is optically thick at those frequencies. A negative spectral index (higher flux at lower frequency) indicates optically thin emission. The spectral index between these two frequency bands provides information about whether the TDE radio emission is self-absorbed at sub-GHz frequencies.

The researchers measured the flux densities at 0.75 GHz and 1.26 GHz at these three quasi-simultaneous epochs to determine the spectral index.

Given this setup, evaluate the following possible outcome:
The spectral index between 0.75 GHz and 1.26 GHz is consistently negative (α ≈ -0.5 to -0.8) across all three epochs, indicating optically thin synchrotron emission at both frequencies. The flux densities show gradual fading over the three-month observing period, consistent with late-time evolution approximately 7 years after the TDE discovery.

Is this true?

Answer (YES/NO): NO